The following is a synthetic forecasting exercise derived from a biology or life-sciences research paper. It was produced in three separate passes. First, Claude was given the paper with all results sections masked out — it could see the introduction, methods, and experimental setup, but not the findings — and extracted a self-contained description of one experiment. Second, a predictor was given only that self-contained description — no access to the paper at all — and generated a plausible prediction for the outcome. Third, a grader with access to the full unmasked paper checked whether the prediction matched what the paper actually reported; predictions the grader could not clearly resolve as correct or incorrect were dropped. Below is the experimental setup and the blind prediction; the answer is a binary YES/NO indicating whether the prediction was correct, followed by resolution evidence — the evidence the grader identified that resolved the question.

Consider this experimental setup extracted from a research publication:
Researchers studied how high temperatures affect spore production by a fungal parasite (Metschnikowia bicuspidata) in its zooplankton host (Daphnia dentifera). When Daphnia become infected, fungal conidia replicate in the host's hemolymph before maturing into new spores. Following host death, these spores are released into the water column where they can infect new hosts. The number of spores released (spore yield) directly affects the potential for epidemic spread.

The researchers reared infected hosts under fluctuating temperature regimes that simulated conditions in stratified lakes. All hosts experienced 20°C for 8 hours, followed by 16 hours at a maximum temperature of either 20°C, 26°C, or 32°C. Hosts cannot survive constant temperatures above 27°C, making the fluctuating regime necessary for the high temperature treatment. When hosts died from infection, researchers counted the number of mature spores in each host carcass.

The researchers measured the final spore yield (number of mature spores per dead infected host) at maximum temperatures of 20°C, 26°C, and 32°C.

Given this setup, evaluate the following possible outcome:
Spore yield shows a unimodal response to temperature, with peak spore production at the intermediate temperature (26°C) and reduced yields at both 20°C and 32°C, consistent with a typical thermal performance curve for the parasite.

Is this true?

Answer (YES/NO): NO